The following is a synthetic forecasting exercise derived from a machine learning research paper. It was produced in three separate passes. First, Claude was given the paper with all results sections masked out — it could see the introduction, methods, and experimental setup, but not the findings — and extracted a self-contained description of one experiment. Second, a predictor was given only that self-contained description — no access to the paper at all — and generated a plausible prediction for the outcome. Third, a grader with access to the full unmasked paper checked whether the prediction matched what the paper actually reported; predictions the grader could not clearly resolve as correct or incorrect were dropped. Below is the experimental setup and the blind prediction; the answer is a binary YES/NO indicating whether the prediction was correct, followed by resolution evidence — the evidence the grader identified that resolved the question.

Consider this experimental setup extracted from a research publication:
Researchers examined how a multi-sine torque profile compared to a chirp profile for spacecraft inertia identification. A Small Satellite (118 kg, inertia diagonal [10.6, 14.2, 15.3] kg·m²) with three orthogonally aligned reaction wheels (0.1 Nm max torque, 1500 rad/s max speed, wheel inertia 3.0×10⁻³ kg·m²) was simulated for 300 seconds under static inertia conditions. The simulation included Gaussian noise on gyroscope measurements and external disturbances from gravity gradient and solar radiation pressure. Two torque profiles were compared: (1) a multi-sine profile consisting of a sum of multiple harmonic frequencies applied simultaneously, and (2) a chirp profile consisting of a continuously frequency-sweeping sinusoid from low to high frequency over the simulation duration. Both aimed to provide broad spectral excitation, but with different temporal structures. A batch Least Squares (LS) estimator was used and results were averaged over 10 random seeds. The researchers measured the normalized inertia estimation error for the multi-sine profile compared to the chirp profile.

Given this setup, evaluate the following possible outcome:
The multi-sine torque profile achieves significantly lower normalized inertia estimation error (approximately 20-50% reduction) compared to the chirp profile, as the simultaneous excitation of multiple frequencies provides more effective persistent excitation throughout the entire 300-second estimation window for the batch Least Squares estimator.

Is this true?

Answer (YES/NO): YES